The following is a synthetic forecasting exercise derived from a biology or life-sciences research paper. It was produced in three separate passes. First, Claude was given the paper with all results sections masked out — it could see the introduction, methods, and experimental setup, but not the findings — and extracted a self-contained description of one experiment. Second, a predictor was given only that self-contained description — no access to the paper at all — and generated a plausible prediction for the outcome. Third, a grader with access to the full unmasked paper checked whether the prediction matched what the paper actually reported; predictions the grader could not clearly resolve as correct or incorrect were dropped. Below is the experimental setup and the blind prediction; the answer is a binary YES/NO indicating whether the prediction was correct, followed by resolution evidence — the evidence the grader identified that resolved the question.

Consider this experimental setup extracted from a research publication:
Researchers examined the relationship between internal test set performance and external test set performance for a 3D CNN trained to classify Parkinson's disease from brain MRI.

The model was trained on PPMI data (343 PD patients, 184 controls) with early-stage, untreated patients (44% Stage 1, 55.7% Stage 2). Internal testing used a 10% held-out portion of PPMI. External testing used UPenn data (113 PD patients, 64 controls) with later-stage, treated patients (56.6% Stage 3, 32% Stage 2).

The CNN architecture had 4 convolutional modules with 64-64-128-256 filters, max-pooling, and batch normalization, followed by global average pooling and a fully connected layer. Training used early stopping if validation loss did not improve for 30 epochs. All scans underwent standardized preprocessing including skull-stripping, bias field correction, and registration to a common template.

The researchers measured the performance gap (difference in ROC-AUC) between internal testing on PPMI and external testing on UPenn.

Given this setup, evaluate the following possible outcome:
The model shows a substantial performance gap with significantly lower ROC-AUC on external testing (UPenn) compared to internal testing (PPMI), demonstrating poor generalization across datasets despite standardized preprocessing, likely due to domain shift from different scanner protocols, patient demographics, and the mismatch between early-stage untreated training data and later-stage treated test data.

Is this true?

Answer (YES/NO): NO